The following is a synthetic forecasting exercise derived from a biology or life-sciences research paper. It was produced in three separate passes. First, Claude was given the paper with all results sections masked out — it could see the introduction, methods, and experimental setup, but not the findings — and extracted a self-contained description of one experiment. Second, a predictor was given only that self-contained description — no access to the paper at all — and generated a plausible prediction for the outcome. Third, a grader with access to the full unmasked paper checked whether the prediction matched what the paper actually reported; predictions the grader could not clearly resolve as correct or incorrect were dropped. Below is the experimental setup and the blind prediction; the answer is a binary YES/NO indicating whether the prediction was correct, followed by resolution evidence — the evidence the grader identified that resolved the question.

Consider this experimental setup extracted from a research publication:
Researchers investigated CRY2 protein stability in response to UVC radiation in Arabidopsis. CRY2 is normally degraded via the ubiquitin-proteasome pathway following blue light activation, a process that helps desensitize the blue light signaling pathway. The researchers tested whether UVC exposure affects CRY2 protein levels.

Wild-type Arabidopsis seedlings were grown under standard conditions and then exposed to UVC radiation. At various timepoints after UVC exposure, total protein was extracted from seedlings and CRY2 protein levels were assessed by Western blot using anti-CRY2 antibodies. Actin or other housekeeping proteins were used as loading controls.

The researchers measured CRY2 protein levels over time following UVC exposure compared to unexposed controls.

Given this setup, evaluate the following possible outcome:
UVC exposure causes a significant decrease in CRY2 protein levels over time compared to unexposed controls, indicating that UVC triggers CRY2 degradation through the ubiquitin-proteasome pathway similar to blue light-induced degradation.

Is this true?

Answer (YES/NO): YES